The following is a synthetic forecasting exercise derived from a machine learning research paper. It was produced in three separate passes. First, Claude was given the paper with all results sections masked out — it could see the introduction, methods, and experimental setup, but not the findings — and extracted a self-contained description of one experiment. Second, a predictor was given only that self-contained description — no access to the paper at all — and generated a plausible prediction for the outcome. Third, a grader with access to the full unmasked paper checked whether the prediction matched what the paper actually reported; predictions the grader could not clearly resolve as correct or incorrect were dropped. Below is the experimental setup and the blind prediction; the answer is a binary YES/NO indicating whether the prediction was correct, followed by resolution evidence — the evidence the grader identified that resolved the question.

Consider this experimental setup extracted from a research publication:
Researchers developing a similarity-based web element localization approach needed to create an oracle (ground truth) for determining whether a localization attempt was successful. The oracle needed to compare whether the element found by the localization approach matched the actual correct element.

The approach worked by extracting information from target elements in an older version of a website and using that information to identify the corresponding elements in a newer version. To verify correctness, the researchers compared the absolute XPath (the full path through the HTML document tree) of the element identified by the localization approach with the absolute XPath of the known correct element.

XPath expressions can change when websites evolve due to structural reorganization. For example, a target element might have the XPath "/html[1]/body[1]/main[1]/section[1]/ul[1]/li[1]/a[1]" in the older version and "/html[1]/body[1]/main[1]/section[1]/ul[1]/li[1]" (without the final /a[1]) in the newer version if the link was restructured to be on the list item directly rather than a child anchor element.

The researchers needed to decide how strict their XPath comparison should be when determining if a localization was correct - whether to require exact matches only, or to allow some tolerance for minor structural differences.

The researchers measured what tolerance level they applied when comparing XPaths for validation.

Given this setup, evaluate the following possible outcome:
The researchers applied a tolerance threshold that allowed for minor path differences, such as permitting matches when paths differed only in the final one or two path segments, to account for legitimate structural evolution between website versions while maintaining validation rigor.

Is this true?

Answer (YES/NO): NO